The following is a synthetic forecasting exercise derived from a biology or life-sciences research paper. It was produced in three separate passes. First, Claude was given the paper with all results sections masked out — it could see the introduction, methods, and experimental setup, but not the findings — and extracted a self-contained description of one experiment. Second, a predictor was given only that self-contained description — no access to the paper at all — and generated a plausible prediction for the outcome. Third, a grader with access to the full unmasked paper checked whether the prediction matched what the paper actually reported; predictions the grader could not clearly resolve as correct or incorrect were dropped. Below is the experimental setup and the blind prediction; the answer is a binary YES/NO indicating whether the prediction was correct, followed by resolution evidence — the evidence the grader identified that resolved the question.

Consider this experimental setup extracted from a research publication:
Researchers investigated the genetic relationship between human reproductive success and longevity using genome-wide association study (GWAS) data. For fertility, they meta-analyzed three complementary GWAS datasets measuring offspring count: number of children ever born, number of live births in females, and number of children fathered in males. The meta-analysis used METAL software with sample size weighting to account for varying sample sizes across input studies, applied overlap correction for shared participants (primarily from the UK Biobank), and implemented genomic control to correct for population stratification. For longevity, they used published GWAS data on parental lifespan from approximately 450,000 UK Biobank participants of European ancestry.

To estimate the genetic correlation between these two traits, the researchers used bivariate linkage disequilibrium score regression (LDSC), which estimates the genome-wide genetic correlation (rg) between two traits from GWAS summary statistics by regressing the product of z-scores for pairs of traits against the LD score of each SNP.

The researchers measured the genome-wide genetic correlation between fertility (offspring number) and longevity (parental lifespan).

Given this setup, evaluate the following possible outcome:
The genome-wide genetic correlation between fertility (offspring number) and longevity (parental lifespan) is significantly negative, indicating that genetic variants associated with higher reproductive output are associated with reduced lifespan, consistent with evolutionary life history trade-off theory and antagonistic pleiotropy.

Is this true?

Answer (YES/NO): YES